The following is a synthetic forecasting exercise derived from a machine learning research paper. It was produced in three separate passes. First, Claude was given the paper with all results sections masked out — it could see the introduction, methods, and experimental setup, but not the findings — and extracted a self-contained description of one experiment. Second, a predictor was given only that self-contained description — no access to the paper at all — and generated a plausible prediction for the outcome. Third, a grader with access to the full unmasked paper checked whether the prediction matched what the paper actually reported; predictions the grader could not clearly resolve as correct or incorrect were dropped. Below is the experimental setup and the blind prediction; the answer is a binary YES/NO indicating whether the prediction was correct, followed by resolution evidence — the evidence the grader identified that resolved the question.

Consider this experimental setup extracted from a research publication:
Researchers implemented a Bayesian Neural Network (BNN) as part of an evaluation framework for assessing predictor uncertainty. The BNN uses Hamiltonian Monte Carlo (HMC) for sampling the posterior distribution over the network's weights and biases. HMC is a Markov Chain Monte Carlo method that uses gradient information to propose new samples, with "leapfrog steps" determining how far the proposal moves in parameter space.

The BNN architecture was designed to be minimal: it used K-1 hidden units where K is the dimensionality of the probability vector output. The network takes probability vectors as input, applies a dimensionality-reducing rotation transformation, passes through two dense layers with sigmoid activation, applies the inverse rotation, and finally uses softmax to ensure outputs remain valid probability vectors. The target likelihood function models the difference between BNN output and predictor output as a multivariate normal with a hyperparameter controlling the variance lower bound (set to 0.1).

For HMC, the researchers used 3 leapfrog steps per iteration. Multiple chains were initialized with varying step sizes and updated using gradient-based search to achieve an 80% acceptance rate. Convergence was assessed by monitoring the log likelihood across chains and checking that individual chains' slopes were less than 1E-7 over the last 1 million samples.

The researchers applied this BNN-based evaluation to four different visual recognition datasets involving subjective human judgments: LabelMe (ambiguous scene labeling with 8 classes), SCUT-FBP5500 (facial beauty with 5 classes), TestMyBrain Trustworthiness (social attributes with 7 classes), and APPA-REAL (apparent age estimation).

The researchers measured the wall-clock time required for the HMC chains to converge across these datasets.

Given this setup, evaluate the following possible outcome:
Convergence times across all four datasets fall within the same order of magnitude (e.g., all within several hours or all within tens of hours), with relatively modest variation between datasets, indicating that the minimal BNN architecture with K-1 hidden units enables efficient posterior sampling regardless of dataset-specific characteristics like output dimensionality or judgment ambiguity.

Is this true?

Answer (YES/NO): NO